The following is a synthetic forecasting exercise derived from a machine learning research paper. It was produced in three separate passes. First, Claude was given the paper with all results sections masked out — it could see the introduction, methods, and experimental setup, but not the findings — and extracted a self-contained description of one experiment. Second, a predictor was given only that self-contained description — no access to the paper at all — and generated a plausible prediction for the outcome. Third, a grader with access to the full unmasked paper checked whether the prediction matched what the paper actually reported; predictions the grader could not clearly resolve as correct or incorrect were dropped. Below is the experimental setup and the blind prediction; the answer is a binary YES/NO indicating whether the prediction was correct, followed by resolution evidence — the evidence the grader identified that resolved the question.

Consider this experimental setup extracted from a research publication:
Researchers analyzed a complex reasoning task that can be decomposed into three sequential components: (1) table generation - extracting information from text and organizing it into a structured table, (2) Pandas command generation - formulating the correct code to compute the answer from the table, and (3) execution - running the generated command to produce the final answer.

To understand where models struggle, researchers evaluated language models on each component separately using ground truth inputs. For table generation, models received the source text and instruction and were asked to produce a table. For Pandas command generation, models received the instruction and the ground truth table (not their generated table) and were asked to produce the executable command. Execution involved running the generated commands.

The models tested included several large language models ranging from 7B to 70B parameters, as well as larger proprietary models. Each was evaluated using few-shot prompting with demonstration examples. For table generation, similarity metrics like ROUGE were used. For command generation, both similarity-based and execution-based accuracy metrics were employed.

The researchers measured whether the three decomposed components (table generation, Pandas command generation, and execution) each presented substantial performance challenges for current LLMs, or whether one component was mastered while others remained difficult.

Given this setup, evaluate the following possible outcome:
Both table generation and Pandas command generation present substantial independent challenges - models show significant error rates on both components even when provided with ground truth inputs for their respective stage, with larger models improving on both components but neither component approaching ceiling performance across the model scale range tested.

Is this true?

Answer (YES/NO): YES